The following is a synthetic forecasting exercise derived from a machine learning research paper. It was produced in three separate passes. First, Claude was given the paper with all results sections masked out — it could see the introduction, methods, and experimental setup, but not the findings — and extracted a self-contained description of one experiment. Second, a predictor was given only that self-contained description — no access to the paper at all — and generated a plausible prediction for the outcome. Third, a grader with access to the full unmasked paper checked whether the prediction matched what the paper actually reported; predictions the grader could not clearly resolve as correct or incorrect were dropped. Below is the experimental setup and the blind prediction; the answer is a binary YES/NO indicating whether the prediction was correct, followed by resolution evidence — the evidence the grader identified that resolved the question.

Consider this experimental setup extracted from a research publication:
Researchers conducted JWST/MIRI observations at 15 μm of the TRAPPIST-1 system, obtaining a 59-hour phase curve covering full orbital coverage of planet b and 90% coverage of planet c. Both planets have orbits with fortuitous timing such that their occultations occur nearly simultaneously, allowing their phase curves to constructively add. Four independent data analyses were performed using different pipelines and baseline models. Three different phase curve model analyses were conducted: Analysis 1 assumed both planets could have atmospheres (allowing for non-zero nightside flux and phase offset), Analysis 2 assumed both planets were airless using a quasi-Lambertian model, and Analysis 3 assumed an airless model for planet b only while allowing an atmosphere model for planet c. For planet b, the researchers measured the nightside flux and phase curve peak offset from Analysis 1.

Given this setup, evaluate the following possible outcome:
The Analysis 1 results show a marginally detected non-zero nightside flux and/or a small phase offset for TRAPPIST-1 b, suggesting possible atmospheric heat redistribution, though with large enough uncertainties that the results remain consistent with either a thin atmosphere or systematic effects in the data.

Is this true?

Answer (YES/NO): NO